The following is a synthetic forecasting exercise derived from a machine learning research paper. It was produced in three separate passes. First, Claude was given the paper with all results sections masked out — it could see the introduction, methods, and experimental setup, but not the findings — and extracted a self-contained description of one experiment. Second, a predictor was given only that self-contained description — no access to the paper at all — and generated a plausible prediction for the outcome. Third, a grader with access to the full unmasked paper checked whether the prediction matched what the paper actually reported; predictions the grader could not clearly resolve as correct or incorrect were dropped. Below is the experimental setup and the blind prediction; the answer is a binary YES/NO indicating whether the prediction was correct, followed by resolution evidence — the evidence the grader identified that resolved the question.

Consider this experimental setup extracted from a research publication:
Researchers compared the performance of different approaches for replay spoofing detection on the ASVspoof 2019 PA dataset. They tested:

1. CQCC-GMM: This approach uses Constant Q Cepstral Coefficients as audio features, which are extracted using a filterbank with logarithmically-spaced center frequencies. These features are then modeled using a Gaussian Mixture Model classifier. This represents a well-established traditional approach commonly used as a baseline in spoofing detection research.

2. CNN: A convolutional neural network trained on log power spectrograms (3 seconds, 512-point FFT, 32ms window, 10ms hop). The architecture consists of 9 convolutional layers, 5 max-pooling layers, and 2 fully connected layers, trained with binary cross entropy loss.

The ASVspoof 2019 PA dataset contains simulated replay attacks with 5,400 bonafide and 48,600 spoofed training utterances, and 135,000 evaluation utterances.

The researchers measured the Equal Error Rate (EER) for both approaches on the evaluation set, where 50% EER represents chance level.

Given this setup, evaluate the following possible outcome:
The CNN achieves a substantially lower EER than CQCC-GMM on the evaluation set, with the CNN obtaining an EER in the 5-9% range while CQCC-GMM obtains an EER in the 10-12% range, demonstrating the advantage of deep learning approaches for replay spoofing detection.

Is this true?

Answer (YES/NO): NO